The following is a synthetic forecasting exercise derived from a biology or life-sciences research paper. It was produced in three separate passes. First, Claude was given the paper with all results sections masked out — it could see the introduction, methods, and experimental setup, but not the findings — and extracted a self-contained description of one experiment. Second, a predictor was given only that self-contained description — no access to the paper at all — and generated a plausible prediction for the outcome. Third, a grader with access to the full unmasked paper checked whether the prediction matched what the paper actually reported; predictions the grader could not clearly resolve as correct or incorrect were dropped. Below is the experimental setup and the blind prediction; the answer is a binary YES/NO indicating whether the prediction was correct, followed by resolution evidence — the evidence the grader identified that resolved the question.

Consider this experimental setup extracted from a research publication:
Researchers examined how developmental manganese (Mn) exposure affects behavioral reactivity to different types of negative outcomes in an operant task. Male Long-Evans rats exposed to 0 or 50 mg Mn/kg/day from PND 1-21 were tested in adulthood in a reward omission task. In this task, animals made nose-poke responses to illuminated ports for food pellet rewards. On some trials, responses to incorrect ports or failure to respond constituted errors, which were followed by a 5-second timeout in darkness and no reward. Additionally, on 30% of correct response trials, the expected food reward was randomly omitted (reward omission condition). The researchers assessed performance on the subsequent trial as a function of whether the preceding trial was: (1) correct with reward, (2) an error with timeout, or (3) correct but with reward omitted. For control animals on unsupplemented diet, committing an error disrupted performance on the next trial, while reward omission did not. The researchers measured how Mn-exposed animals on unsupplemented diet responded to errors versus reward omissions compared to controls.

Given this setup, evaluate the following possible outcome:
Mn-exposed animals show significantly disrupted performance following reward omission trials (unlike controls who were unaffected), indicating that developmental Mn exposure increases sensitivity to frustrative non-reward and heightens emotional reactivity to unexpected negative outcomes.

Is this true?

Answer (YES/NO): YES